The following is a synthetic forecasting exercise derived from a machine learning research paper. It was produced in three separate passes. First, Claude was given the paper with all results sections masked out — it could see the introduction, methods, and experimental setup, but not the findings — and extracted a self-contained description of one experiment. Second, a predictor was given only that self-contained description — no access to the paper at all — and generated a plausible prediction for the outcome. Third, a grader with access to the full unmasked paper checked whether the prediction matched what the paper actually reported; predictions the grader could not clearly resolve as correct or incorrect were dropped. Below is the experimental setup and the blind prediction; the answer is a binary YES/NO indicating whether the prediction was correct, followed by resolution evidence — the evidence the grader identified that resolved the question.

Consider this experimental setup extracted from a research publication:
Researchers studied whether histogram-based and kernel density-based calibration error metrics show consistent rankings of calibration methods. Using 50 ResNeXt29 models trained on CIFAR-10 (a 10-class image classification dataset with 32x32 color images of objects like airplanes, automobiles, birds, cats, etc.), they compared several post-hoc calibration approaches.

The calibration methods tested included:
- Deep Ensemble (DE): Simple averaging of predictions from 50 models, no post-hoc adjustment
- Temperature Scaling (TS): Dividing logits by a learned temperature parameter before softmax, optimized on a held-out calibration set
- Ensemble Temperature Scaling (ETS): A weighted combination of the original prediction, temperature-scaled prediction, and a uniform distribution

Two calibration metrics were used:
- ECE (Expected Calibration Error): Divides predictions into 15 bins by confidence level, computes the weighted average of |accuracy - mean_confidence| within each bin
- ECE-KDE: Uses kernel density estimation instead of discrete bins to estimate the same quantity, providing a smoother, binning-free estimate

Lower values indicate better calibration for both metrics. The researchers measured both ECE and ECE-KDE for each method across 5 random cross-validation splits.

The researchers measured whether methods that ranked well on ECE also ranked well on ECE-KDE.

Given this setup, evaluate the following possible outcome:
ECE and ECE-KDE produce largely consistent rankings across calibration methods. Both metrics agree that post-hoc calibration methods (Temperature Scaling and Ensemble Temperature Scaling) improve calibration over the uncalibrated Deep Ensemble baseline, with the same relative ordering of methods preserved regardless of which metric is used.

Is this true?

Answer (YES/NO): NO